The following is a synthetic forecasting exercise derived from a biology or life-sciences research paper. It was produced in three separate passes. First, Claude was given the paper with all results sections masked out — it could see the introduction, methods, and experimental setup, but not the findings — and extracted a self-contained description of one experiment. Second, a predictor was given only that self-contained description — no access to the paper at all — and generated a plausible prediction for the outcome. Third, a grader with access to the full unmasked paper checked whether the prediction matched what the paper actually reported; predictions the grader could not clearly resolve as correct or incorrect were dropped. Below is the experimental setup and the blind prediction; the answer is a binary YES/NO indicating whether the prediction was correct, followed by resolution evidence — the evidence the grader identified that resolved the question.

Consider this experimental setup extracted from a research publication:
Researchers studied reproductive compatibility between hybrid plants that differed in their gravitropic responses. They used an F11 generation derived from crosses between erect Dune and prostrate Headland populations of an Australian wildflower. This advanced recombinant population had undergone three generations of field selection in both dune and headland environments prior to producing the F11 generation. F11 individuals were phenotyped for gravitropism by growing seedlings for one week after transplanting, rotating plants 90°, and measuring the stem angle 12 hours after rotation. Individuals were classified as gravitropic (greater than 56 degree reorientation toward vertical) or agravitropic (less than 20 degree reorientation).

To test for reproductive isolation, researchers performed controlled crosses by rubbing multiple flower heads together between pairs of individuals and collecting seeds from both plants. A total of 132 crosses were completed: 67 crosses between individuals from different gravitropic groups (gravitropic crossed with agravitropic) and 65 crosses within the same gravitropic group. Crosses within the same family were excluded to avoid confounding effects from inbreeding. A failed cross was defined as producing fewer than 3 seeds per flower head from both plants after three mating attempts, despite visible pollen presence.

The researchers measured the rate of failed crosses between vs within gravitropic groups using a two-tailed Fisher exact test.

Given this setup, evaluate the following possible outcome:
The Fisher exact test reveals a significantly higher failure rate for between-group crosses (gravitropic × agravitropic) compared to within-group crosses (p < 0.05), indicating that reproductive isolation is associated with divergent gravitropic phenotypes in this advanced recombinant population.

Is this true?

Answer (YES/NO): YES